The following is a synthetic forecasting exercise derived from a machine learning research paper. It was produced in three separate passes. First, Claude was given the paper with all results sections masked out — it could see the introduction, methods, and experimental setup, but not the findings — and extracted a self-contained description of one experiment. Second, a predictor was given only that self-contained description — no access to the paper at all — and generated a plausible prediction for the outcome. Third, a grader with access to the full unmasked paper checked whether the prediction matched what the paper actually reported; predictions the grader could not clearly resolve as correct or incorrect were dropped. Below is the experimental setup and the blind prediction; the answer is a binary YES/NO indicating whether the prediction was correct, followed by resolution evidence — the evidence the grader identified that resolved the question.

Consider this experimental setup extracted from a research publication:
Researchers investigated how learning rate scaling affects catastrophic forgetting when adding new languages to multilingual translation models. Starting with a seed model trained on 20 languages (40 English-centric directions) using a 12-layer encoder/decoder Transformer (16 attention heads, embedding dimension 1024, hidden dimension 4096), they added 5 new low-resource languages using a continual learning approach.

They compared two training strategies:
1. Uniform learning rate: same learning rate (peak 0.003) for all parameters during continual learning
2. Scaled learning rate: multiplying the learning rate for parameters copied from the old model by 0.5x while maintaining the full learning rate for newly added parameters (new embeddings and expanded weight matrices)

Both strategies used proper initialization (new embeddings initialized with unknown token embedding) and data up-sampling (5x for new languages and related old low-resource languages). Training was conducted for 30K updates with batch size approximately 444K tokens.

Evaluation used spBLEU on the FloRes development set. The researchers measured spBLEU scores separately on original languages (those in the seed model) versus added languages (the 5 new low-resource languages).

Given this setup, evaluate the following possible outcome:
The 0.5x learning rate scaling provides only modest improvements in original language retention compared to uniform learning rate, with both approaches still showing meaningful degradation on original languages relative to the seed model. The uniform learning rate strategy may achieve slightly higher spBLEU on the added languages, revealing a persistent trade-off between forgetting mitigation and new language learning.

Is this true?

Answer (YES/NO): NO